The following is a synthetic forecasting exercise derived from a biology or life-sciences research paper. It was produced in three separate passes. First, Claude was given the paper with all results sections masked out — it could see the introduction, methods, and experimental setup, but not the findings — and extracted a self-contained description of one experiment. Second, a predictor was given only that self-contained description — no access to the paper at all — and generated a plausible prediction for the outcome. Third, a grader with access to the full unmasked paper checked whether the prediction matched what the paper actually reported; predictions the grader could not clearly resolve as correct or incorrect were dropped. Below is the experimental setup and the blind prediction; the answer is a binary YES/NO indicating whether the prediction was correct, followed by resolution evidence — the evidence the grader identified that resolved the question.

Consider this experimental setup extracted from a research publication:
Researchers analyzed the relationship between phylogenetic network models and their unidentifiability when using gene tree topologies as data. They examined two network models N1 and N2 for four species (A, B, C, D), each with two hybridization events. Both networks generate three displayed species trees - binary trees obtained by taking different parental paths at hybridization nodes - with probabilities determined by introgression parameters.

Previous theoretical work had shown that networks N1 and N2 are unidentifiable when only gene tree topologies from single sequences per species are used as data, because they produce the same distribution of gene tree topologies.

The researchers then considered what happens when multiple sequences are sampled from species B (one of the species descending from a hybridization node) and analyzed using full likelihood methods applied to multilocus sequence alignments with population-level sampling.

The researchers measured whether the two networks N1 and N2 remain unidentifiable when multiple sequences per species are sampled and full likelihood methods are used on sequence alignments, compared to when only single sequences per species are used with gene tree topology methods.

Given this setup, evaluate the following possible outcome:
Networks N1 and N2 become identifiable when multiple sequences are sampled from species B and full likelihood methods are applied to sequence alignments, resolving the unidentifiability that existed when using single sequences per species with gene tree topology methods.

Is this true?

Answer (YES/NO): YES